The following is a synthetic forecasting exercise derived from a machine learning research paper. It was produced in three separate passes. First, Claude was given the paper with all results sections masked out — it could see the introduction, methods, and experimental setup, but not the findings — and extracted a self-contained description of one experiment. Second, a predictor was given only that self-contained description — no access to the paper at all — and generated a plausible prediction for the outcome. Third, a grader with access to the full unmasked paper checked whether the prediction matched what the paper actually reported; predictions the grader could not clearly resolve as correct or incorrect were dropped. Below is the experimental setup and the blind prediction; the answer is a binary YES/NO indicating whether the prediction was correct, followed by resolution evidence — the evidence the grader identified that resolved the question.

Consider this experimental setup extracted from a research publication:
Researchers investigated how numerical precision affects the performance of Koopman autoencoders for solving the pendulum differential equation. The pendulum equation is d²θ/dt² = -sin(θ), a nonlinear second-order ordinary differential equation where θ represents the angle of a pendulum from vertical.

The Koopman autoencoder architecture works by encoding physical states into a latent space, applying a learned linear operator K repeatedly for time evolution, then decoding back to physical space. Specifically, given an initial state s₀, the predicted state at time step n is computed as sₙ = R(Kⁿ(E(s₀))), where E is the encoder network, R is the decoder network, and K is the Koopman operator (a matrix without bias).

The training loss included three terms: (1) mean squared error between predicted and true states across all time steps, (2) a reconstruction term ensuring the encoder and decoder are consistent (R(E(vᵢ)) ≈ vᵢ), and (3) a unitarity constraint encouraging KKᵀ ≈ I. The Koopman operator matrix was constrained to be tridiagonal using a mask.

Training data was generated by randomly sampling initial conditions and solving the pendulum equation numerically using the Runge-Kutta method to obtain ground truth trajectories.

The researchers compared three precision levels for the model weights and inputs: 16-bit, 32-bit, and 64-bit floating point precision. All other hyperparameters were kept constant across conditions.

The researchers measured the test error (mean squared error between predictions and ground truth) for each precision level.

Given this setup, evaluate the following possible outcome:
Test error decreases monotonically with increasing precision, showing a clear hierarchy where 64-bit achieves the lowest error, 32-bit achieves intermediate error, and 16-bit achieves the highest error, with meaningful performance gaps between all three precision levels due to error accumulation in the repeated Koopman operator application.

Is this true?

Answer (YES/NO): NO